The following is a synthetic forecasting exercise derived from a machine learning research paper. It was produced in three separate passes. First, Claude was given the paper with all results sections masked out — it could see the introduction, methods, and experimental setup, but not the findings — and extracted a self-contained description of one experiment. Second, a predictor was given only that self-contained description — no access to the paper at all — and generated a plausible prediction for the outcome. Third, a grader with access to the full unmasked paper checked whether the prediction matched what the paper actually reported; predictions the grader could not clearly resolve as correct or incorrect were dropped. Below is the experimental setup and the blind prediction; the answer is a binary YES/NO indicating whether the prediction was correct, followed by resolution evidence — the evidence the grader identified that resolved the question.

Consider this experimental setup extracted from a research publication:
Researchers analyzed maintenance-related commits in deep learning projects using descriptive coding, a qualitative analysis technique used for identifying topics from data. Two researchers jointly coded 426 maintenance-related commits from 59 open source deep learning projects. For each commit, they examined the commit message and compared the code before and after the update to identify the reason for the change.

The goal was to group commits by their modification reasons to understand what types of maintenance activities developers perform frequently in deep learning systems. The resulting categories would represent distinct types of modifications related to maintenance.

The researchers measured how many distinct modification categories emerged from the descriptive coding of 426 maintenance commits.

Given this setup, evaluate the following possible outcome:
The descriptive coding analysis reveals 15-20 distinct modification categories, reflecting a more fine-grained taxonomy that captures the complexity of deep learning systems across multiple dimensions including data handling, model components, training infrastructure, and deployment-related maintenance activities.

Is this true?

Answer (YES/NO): NO